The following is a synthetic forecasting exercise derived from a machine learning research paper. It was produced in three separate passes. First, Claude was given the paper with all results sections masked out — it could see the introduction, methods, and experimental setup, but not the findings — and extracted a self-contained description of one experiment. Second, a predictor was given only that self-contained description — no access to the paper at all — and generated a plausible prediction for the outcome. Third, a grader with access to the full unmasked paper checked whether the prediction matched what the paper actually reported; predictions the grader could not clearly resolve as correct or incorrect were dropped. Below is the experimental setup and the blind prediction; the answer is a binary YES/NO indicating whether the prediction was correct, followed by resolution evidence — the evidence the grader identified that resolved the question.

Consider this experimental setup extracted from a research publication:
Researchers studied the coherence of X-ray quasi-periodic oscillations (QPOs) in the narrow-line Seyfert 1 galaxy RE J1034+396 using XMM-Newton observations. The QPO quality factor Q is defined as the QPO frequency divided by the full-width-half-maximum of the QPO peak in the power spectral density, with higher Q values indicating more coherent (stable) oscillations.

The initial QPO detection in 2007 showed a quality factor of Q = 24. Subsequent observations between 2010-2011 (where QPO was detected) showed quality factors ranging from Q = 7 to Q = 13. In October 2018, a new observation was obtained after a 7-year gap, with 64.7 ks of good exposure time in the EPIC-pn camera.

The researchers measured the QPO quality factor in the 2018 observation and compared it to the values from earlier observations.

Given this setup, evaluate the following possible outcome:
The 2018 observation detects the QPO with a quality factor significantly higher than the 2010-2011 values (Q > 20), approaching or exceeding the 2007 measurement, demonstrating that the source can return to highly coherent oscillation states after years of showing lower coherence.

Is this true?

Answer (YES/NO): NO